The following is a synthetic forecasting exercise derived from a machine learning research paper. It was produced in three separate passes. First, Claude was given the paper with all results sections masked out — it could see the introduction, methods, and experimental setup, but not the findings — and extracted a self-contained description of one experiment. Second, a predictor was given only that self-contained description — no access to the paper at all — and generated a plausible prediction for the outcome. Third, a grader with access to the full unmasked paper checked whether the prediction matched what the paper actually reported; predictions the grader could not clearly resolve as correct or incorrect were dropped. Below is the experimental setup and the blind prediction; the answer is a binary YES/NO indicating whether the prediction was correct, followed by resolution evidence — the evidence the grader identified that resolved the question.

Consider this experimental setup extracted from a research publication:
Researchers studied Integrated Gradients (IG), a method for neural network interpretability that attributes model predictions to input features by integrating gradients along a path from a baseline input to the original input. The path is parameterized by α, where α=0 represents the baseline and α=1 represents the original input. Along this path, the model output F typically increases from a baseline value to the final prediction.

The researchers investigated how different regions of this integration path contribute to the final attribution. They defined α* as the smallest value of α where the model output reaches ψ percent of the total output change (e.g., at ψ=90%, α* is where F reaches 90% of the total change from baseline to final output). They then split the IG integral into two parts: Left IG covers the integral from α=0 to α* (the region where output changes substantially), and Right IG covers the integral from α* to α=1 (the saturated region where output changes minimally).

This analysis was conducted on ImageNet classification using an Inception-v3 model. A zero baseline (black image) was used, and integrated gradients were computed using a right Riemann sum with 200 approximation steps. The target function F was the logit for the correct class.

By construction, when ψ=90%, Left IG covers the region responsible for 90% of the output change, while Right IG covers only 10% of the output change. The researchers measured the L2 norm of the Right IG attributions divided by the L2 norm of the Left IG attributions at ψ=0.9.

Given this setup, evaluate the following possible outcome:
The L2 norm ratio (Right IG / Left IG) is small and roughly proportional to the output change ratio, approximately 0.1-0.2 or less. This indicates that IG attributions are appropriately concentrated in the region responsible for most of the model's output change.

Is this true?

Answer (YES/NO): NO